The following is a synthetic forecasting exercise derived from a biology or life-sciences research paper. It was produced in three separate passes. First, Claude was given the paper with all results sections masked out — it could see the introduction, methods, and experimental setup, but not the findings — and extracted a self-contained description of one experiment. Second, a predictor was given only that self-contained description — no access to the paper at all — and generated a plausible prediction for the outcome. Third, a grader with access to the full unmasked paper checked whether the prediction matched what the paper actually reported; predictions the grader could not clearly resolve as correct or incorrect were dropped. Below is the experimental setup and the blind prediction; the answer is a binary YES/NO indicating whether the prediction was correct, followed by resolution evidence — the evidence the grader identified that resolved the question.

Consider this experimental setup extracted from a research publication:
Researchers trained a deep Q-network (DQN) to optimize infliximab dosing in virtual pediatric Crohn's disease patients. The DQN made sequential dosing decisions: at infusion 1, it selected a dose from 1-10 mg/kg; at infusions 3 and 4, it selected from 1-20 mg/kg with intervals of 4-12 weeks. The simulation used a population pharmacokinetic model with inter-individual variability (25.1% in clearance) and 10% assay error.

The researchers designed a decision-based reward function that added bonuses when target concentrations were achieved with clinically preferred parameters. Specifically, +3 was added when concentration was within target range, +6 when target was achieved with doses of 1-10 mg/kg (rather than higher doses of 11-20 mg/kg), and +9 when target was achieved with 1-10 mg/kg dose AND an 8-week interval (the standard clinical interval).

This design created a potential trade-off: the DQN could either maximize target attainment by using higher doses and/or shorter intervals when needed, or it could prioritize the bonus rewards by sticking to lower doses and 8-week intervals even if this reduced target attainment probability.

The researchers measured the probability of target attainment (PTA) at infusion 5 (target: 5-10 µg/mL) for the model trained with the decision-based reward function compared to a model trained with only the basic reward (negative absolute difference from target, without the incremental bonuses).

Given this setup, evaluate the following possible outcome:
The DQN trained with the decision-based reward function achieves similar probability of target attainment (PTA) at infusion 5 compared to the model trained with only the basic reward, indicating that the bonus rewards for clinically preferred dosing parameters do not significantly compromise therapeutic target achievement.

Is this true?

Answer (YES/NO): YES